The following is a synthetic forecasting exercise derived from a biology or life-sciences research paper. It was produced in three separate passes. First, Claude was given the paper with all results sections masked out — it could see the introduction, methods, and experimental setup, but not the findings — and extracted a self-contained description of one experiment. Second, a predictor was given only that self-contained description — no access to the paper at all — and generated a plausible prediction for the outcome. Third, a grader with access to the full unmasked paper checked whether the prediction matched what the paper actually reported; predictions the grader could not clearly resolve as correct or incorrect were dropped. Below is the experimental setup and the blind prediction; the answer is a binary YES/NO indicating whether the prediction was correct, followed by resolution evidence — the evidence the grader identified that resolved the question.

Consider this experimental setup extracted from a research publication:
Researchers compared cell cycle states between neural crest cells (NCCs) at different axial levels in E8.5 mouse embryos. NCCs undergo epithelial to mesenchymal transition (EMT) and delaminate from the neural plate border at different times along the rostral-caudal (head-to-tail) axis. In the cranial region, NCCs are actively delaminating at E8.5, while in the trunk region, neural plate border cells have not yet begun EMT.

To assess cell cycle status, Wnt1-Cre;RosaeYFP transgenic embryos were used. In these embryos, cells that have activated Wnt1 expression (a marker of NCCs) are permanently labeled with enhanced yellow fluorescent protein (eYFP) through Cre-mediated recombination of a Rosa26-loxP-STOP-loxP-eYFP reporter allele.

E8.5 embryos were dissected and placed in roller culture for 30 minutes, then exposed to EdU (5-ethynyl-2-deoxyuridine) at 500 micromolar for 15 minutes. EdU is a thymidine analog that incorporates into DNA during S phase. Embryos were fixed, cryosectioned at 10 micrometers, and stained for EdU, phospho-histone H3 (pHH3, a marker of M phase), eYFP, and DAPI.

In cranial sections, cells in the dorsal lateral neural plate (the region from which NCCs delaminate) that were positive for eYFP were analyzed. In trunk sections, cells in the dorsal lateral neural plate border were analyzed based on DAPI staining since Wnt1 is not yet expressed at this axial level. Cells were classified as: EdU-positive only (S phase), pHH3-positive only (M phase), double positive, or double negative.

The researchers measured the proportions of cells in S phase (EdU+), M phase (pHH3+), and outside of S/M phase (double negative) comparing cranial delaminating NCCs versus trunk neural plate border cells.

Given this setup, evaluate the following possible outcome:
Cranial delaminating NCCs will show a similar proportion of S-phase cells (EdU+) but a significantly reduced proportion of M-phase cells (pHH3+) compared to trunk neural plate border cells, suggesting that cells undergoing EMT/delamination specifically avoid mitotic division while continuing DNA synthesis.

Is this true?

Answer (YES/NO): NO